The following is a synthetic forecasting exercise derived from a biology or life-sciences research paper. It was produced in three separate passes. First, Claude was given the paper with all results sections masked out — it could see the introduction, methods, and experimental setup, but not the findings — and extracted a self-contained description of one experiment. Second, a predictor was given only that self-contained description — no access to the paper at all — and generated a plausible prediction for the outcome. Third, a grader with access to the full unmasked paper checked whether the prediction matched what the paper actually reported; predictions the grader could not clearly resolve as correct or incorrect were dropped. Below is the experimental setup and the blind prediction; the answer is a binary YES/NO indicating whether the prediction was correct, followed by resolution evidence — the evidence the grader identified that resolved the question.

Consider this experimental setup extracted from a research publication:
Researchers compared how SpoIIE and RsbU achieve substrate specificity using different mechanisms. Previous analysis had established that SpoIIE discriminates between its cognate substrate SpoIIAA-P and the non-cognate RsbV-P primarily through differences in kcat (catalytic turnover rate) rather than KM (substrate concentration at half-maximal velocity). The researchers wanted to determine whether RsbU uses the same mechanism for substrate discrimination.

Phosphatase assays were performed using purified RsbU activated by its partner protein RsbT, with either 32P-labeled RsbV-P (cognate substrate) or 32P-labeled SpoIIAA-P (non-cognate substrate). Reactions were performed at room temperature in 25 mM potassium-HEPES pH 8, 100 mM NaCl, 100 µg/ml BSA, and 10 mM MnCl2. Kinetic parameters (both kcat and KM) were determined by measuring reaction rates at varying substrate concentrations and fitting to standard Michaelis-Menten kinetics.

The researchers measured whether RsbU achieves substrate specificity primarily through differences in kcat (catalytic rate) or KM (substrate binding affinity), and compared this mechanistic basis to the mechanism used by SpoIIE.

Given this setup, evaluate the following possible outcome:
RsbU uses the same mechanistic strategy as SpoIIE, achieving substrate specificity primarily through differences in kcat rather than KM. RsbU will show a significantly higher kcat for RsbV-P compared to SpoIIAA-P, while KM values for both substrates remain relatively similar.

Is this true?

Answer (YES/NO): YES